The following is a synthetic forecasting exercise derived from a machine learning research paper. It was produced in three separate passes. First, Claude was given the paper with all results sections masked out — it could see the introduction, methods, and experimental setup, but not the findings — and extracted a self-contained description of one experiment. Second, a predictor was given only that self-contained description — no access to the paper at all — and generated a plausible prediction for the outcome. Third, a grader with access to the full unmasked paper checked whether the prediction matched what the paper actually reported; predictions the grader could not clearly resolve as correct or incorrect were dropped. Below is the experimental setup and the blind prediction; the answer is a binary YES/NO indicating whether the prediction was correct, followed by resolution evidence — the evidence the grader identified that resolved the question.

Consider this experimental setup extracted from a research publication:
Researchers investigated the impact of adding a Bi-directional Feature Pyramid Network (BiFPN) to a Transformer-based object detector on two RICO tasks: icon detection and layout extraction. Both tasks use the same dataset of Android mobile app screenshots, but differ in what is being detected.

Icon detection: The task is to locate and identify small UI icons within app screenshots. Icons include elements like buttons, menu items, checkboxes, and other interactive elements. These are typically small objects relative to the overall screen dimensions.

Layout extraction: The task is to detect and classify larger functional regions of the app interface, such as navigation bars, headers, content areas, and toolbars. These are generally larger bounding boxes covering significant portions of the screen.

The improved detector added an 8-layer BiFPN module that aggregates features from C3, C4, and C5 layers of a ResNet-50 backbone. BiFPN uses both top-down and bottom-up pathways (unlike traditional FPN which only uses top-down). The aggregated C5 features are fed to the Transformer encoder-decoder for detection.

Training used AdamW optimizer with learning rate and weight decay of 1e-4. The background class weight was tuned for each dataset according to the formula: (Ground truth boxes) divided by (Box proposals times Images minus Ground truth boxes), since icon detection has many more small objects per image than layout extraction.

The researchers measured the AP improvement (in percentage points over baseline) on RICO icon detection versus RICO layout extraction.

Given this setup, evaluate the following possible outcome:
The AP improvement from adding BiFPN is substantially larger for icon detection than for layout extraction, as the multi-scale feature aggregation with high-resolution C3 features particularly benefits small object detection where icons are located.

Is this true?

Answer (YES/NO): NO